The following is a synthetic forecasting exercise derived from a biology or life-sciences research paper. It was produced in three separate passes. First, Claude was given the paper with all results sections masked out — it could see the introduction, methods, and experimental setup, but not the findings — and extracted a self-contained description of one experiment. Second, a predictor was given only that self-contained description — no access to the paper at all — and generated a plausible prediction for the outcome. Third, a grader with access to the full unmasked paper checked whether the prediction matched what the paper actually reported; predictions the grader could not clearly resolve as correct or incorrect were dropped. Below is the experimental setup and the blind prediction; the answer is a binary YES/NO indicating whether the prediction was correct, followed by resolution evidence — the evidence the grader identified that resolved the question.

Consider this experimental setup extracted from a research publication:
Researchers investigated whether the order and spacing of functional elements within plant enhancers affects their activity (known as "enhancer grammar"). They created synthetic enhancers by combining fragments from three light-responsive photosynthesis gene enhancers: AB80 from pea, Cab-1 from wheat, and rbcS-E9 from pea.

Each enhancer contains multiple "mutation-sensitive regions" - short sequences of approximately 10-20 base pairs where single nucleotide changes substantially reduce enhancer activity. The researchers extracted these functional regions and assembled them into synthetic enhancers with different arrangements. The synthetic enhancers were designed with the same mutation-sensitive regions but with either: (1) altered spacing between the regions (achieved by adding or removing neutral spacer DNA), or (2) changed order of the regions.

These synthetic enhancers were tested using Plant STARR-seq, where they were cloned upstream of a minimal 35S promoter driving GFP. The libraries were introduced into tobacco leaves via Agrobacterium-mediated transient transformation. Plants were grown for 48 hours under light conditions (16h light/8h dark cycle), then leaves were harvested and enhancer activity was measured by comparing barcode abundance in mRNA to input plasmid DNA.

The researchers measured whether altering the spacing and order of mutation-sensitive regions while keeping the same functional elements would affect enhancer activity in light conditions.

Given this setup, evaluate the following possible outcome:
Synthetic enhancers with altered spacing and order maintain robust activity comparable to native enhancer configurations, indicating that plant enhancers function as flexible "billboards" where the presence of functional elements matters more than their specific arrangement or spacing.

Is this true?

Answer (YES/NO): NO